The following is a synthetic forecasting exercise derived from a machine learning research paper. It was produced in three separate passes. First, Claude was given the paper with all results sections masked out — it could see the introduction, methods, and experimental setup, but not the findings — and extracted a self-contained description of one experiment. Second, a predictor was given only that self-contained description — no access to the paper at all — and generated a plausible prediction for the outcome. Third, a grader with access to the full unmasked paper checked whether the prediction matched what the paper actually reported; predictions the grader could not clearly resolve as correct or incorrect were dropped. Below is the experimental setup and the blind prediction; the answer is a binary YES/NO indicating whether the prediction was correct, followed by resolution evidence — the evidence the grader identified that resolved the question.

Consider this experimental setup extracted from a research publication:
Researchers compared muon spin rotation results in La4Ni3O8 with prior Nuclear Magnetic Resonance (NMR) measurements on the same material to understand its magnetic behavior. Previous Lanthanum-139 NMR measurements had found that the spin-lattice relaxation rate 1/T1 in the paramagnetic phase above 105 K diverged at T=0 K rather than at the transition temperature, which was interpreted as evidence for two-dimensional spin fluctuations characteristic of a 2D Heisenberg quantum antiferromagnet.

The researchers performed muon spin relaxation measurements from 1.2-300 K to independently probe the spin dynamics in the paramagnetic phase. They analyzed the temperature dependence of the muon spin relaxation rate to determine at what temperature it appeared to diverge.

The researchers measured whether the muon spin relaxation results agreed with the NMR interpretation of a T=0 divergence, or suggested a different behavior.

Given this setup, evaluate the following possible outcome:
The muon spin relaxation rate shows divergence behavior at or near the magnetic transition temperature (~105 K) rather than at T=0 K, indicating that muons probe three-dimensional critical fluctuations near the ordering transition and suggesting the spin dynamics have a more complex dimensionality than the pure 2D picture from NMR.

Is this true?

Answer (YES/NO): YES